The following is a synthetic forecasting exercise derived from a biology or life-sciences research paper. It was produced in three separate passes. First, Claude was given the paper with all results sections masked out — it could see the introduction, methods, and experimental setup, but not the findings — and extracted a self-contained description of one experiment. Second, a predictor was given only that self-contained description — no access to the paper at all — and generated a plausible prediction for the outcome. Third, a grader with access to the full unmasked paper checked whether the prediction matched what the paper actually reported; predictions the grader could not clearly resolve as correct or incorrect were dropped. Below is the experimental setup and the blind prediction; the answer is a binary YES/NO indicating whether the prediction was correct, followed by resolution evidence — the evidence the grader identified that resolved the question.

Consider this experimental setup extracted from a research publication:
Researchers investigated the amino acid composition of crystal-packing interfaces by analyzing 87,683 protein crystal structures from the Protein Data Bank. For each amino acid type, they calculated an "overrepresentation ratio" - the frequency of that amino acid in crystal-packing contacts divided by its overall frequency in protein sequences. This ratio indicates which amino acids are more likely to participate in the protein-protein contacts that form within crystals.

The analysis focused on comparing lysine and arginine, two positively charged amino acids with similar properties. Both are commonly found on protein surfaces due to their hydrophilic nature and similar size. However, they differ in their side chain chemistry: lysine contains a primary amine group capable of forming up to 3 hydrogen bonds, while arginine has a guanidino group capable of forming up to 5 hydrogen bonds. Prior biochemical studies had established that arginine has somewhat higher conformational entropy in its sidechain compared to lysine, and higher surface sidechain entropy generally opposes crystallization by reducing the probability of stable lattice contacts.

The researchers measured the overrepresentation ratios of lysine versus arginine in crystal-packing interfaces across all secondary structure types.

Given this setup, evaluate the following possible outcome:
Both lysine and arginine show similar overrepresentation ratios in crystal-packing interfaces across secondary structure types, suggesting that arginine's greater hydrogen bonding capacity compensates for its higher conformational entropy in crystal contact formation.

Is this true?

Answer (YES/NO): NO